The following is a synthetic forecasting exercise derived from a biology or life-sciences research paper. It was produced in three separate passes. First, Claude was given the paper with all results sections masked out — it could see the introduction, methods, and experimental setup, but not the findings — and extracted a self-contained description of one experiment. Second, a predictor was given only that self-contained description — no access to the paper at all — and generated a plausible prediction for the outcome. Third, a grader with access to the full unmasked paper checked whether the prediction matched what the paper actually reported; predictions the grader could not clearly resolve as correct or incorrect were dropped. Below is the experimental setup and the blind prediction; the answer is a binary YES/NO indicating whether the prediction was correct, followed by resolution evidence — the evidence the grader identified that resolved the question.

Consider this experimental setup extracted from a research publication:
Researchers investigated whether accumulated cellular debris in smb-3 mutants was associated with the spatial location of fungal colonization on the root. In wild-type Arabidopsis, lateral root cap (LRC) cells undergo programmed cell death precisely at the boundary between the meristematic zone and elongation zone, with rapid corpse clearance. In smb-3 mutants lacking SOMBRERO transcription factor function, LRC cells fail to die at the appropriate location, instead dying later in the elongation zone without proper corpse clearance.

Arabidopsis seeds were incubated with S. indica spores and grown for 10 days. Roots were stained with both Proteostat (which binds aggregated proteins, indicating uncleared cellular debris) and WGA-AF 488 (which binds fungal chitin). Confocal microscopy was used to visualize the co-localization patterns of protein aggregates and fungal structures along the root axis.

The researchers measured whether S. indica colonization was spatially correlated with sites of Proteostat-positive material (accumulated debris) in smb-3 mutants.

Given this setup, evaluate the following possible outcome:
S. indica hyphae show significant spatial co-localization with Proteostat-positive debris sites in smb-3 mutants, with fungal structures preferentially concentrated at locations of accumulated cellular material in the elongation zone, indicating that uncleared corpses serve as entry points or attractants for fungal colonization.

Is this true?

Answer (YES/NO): YES